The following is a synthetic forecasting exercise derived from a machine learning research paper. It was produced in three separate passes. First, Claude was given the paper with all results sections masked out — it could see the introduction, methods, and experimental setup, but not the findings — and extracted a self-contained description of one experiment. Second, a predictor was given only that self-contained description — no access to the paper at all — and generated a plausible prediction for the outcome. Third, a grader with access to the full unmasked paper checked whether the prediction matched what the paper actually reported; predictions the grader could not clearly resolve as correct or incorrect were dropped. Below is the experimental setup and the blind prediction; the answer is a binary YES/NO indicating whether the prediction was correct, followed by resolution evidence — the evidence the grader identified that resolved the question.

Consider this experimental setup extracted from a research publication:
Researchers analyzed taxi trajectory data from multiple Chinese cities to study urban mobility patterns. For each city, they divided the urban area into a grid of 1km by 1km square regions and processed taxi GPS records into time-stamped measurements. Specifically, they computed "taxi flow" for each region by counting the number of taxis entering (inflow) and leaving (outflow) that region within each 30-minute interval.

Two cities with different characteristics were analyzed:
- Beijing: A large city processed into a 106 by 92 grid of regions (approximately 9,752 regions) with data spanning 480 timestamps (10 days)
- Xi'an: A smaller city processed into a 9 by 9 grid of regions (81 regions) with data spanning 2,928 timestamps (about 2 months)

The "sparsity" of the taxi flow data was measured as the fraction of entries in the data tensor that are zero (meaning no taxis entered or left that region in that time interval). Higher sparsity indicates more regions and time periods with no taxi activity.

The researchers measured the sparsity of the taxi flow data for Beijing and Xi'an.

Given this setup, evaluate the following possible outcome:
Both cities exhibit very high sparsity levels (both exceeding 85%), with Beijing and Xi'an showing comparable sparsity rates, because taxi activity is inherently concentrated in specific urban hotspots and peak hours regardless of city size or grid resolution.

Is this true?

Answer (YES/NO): NO